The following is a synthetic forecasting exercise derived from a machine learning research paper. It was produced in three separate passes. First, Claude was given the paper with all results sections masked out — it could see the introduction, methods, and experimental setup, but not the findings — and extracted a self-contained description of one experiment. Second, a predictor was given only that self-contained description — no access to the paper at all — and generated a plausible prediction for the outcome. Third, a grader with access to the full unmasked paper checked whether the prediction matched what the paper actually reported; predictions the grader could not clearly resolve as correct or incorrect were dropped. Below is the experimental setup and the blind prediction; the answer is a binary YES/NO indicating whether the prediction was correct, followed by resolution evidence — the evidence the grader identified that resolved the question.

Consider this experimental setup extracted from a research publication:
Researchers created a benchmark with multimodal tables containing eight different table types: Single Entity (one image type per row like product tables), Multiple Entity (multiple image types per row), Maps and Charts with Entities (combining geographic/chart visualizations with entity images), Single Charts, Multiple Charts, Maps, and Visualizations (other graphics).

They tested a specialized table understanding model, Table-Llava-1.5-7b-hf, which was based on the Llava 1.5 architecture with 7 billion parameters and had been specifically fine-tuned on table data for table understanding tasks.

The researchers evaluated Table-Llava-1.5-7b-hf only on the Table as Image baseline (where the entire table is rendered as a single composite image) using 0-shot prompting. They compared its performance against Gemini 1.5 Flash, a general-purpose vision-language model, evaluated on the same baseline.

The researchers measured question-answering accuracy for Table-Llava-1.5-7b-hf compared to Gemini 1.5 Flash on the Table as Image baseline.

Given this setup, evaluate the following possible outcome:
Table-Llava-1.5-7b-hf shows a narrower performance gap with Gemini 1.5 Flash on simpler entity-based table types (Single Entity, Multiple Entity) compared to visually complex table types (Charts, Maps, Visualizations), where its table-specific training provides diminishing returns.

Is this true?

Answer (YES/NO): NO